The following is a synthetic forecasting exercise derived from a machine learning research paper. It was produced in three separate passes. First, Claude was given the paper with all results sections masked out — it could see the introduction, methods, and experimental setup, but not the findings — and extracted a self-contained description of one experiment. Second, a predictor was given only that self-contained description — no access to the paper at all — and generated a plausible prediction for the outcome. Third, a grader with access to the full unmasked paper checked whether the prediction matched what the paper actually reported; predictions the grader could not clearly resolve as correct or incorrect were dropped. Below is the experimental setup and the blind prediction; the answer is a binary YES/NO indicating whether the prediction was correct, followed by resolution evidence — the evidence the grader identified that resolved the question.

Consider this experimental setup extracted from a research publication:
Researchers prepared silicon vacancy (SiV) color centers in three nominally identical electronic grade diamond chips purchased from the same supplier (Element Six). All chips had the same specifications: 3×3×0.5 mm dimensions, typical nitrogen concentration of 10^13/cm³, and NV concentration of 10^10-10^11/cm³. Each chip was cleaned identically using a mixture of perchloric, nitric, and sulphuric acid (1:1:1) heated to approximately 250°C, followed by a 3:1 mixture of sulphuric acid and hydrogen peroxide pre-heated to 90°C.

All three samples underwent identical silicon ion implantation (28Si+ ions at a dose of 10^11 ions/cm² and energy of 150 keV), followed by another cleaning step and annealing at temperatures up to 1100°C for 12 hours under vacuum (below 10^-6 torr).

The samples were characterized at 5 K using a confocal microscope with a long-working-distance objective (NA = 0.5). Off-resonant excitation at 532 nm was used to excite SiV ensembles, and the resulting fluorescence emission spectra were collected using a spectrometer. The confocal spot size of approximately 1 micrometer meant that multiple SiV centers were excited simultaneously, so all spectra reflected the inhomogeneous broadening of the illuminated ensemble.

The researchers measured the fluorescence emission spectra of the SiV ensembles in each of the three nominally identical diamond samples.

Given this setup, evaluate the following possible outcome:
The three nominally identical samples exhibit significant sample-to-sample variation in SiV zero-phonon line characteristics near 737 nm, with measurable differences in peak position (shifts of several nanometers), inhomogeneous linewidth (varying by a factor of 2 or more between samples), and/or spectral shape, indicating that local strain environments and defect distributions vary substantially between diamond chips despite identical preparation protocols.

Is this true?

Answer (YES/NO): YES